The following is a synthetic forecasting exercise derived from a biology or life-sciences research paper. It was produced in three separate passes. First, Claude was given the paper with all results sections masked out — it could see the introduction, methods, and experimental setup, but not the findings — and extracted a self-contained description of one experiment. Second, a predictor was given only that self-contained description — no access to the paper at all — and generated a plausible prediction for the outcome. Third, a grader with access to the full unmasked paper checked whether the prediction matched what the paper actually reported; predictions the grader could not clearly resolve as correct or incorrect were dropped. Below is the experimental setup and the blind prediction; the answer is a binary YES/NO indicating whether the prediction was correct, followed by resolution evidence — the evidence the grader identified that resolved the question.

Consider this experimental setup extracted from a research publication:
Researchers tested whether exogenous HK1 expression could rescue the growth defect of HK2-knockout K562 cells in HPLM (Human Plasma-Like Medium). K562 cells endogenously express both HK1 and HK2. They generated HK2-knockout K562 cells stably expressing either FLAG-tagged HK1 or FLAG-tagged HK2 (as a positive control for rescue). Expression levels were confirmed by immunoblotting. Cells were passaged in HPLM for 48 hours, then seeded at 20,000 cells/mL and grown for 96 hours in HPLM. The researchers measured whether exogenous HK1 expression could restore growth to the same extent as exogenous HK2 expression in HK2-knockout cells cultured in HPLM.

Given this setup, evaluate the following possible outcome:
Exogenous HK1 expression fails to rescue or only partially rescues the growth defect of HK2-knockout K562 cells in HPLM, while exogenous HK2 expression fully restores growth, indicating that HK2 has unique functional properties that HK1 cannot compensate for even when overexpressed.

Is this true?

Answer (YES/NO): NO